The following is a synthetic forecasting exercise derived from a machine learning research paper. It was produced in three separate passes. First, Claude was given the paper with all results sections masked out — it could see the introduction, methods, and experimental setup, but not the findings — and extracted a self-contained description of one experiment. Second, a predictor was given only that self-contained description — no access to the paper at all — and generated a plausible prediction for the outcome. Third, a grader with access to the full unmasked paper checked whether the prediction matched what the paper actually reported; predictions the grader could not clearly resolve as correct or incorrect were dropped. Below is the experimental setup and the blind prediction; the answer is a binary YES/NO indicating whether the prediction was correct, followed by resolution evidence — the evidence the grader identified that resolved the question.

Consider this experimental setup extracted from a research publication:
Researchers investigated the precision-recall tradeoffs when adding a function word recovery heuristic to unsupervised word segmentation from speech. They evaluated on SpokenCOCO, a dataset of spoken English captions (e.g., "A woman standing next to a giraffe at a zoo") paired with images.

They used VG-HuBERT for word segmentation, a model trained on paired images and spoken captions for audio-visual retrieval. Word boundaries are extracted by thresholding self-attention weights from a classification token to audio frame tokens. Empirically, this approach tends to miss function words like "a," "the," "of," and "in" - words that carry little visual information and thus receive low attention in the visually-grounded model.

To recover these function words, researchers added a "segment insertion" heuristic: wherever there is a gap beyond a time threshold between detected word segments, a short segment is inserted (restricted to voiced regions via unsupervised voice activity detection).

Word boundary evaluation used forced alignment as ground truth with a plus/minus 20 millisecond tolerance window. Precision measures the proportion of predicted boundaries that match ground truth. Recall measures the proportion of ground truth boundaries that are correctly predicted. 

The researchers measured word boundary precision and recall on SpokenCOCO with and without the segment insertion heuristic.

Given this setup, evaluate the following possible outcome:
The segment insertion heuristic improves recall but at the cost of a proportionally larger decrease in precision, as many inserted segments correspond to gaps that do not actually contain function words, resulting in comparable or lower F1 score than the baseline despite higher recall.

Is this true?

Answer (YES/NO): NO